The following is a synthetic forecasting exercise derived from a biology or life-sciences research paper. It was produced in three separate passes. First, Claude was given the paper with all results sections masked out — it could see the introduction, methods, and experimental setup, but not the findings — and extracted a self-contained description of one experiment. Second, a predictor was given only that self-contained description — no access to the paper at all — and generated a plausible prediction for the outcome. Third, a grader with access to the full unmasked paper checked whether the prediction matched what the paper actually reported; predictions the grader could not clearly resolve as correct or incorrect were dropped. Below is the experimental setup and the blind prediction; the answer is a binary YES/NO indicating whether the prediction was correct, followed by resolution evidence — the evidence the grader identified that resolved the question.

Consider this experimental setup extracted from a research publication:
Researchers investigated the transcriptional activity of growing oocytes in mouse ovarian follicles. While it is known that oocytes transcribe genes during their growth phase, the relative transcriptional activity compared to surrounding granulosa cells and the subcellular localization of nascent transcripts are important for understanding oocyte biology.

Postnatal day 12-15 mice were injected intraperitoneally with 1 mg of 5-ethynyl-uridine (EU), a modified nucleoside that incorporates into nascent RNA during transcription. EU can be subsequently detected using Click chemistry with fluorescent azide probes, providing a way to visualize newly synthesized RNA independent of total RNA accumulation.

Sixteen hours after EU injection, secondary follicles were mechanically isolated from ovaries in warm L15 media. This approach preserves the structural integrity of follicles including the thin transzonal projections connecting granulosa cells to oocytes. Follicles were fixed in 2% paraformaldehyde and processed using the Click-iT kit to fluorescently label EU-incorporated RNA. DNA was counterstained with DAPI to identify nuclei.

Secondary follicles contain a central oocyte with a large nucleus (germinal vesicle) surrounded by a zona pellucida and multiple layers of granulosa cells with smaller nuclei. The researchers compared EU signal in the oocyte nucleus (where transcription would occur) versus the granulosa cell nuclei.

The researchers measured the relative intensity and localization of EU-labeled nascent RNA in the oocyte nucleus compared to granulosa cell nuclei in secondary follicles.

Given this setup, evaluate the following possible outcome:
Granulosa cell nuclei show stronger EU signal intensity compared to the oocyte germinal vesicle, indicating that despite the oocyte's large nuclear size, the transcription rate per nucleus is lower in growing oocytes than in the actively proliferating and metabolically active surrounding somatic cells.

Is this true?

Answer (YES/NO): YES